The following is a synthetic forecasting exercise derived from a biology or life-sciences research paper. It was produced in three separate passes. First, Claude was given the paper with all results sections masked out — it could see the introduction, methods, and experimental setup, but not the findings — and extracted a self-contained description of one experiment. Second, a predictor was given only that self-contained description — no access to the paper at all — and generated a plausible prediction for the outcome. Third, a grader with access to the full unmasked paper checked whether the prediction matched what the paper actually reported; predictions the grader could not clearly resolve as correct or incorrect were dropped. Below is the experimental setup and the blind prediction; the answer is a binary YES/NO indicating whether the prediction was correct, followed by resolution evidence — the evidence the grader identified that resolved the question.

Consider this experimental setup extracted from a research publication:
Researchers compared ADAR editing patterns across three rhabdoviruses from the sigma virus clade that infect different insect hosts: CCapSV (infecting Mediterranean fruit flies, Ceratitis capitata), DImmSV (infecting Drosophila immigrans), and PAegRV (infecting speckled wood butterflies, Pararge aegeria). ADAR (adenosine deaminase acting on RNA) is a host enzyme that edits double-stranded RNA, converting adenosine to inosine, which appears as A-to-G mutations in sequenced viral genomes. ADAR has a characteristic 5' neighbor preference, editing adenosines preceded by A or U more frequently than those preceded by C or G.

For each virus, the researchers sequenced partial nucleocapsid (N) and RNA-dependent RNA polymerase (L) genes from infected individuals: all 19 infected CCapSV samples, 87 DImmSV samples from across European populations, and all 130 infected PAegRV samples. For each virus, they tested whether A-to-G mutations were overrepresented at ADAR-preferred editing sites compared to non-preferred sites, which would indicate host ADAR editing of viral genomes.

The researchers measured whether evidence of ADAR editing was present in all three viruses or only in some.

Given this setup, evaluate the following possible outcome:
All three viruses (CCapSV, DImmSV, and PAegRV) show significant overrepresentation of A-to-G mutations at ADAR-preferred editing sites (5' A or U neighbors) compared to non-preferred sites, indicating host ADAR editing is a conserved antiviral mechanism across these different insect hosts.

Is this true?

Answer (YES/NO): NO